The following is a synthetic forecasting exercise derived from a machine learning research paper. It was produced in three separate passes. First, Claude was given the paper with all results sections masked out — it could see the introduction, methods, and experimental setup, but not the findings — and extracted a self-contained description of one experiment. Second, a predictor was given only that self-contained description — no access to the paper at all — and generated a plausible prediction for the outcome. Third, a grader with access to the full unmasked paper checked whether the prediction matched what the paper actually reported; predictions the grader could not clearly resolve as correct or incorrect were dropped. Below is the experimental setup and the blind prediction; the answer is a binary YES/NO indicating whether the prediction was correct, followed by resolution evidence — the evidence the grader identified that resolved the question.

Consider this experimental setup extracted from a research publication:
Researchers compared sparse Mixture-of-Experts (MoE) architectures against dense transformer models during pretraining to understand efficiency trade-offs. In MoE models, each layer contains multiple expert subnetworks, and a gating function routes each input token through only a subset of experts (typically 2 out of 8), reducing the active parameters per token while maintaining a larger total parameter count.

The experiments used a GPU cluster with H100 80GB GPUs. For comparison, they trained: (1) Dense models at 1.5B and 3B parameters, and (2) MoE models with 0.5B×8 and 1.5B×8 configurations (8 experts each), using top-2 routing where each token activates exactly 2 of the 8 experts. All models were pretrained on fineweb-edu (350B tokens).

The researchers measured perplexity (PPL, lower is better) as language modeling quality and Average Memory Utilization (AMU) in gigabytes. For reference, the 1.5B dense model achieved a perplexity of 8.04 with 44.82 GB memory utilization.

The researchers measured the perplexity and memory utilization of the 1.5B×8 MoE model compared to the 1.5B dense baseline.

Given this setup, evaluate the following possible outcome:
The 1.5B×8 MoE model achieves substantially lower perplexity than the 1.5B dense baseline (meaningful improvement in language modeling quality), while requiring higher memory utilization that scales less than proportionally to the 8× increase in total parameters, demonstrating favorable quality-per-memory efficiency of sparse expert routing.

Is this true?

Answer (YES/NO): YES